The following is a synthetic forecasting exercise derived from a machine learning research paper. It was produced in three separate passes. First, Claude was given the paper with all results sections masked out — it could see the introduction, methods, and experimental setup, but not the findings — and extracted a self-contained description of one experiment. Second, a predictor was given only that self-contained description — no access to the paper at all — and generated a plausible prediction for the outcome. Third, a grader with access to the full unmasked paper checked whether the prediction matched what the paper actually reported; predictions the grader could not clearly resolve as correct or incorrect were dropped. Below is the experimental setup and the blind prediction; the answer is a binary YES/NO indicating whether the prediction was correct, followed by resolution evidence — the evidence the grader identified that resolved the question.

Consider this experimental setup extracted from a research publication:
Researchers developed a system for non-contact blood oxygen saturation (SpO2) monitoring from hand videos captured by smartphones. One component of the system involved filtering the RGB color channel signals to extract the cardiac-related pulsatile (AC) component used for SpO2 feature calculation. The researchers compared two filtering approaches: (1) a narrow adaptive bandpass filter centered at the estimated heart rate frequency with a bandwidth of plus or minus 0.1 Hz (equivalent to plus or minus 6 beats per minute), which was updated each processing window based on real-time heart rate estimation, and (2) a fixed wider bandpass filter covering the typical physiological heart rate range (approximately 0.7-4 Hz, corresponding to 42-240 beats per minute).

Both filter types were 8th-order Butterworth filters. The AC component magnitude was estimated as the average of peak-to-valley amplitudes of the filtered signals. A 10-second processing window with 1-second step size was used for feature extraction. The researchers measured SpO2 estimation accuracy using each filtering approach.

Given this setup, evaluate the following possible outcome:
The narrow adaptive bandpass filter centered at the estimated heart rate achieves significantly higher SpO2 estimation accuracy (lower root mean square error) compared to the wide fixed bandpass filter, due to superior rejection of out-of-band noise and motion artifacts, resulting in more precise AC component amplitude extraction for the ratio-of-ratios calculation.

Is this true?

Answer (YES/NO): YES